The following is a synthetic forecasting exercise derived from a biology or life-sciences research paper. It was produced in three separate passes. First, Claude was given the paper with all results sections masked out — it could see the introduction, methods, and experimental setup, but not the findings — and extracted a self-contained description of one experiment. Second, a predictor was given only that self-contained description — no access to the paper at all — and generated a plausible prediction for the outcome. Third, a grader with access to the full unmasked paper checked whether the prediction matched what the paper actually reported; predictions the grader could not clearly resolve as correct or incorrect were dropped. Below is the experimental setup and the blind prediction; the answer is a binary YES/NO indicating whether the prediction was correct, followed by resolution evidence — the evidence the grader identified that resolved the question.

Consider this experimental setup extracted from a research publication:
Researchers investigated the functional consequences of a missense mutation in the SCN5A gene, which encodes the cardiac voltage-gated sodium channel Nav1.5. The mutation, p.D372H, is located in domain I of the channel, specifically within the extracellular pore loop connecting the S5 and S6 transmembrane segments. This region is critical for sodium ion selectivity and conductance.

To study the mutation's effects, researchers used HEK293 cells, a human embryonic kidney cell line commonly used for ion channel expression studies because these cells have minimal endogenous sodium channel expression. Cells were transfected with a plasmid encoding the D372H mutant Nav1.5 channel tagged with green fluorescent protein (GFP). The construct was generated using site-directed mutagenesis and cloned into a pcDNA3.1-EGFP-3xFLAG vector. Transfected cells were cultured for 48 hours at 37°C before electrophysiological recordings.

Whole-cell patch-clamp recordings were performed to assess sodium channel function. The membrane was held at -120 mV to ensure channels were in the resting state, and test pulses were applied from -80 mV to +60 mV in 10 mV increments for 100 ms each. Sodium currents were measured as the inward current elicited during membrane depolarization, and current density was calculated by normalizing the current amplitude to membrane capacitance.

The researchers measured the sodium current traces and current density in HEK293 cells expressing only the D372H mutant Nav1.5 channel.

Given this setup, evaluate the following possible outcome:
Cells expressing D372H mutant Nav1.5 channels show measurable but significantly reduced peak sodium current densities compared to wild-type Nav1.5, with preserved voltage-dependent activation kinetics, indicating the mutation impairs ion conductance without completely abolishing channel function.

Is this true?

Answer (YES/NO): NO